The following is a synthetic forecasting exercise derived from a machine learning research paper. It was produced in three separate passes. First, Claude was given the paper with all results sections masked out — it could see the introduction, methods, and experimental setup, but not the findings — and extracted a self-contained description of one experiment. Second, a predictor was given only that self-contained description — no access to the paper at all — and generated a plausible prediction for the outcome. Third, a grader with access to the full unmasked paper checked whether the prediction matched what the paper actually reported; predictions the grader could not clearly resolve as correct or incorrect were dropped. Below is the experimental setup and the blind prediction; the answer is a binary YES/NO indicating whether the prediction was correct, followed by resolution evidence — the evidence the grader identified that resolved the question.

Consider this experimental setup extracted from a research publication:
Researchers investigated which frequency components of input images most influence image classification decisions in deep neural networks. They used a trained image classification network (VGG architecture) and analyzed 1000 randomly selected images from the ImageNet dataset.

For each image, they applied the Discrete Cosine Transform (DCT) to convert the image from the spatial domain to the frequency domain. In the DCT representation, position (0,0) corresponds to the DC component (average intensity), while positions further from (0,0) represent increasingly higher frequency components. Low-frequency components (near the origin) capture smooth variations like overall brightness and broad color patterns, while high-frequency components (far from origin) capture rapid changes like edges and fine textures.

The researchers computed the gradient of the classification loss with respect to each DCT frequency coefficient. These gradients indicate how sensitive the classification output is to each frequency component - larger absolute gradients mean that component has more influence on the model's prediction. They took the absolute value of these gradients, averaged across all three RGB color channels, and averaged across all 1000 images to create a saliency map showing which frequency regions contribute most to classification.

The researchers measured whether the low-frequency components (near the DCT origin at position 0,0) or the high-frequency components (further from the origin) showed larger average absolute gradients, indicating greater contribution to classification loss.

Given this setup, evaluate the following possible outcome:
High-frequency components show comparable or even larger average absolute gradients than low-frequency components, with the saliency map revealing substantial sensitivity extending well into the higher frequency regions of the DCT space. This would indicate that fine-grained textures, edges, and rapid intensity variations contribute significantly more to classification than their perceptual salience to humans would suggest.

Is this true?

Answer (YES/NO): NO